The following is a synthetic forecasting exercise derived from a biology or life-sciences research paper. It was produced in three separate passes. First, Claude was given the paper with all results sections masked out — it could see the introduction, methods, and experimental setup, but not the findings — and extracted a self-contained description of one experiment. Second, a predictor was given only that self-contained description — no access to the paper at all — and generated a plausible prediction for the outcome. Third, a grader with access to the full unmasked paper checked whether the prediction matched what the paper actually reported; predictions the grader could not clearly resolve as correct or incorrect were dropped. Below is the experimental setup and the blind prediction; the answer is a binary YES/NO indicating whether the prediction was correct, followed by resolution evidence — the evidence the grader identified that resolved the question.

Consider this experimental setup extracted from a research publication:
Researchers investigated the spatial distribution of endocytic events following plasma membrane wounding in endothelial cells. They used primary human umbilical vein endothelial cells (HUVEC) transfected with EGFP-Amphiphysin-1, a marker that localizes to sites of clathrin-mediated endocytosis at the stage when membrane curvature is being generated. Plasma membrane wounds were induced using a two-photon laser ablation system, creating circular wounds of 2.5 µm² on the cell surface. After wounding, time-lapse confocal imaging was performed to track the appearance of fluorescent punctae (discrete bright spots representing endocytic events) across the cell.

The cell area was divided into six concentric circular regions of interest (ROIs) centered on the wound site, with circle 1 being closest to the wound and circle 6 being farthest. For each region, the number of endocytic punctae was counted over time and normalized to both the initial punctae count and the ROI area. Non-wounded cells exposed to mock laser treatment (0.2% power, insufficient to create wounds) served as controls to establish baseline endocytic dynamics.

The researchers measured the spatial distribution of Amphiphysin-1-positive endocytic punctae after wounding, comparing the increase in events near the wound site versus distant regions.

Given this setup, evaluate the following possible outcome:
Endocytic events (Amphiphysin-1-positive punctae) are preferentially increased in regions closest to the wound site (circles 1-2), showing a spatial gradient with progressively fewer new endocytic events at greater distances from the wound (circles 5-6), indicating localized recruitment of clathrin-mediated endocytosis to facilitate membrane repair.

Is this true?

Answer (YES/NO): YES